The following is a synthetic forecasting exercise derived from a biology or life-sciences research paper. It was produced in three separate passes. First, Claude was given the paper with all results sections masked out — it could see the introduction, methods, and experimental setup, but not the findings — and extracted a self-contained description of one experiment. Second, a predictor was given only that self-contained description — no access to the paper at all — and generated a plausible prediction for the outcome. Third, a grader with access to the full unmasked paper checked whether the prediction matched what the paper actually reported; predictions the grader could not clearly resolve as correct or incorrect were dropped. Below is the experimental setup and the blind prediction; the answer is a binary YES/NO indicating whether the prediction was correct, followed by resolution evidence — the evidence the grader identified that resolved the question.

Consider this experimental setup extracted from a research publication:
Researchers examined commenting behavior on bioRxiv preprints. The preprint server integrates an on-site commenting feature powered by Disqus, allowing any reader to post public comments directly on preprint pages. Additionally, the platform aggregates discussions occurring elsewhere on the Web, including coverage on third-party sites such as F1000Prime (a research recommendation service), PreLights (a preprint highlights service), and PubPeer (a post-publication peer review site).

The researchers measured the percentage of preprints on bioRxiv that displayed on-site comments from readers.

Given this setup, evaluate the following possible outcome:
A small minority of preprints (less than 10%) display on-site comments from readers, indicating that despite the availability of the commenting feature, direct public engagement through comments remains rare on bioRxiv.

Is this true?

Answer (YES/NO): YES